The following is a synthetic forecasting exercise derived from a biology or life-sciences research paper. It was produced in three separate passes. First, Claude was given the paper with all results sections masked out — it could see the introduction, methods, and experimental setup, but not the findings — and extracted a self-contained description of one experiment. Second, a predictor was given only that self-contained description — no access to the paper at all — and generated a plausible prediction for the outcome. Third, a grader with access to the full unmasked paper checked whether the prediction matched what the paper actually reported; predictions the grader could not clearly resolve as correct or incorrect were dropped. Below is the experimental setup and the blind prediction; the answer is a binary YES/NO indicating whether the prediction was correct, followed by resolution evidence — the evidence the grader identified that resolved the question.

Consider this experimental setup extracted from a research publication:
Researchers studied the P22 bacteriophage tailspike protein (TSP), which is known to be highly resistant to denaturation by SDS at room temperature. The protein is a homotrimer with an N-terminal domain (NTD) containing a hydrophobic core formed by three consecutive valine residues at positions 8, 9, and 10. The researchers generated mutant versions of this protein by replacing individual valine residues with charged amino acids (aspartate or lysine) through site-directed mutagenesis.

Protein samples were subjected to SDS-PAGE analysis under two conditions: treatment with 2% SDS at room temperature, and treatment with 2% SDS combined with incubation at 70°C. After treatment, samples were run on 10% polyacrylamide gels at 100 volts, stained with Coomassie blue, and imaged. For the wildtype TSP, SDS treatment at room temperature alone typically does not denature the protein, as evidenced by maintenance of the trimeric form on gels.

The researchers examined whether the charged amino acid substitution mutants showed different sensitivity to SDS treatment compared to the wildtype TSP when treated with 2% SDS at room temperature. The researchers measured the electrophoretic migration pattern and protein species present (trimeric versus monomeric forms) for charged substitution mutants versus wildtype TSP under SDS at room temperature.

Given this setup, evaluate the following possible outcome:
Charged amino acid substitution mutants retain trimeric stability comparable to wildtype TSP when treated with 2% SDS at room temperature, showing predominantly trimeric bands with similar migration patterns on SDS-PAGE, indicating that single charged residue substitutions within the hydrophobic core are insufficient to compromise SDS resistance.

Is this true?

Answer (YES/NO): NO